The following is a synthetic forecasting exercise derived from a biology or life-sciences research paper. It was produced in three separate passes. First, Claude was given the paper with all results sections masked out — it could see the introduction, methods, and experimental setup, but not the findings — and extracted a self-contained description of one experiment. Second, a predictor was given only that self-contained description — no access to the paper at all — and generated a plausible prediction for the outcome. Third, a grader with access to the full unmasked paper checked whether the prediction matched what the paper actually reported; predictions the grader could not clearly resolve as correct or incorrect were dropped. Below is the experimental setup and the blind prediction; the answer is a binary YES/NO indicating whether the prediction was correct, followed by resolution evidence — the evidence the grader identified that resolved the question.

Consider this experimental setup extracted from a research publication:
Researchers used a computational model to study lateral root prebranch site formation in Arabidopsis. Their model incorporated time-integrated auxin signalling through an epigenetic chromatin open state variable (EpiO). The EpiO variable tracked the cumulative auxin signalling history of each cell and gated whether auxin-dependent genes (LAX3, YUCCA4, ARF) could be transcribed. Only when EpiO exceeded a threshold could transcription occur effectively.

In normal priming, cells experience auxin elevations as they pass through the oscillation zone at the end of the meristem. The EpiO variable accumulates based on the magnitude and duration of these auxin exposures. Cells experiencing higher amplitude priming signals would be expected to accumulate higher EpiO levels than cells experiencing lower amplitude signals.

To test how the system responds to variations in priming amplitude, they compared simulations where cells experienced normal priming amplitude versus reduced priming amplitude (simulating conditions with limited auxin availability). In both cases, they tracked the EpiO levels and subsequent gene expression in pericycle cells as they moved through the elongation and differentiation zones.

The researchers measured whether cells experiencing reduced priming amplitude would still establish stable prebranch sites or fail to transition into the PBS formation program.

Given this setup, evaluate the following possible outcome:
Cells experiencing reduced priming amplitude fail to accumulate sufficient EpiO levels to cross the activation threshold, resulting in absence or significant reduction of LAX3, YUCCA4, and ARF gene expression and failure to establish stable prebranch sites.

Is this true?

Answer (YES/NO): YES